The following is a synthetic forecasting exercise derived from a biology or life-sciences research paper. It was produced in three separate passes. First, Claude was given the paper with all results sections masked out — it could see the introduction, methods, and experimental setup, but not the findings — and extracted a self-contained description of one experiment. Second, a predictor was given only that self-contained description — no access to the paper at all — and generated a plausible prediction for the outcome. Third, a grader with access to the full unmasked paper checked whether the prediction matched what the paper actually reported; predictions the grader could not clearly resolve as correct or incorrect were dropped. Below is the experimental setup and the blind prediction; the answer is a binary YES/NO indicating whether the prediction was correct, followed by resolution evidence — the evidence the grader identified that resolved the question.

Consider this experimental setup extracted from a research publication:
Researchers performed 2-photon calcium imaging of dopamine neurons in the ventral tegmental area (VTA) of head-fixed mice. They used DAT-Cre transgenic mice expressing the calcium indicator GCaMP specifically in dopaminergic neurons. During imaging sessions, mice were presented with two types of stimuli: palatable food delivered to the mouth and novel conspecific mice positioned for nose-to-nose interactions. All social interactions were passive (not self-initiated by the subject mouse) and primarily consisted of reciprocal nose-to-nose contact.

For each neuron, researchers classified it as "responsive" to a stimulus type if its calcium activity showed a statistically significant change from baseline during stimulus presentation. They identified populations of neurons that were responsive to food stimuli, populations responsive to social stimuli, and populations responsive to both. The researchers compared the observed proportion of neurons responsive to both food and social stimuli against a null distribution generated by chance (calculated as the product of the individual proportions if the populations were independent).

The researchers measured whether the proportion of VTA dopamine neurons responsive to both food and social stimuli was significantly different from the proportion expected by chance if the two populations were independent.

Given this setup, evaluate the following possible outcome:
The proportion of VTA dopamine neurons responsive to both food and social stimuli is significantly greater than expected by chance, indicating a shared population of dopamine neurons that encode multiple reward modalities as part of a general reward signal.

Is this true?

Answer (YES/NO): YES